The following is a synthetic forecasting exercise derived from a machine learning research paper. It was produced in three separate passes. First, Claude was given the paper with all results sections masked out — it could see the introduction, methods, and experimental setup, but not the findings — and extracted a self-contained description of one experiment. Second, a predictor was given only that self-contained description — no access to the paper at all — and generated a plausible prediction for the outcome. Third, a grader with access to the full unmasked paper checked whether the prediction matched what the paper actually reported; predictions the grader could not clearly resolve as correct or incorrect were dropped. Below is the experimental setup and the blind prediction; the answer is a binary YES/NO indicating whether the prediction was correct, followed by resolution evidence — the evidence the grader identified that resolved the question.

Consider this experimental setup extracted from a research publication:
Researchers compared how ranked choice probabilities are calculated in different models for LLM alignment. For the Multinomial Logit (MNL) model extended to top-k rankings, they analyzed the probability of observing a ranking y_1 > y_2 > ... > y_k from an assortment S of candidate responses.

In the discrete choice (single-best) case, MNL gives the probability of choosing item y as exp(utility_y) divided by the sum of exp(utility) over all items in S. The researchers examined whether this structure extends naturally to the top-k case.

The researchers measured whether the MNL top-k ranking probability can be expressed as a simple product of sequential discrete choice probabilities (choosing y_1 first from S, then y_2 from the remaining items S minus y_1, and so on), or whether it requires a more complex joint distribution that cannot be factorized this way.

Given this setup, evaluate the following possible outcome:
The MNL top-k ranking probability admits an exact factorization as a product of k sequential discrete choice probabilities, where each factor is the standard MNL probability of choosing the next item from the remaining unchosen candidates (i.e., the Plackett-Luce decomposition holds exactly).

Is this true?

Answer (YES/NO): YES